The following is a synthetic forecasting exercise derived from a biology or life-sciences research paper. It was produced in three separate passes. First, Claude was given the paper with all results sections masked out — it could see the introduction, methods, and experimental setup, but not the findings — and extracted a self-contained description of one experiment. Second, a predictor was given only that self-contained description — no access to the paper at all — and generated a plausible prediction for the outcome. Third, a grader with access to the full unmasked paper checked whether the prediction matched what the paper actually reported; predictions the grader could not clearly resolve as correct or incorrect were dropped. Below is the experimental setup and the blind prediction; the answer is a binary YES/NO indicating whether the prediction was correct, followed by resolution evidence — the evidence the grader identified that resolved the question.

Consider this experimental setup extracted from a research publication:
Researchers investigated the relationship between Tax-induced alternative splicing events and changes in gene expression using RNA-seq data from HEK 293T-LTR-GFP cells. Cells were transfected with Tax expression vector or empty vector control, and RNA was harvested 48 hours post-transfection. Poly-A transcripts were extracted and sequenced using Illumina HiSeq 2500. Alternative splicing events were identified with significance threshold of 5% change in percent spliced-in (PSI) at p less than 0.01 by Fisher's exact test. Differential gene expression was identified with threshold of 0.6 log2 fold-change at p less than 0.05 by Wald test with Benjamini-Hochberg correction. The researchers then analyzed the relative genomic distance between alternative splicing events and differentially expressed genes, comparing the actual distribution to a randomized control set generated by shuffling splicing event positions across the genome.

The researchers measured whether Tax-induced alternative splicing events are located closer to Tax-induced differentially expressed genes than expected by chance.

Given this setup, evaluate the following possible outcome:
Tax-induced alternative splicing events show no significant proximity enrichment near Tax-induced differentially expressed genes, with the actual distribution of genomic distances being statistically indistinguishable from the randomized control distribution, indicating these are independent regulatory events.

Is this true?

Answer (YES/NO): NO